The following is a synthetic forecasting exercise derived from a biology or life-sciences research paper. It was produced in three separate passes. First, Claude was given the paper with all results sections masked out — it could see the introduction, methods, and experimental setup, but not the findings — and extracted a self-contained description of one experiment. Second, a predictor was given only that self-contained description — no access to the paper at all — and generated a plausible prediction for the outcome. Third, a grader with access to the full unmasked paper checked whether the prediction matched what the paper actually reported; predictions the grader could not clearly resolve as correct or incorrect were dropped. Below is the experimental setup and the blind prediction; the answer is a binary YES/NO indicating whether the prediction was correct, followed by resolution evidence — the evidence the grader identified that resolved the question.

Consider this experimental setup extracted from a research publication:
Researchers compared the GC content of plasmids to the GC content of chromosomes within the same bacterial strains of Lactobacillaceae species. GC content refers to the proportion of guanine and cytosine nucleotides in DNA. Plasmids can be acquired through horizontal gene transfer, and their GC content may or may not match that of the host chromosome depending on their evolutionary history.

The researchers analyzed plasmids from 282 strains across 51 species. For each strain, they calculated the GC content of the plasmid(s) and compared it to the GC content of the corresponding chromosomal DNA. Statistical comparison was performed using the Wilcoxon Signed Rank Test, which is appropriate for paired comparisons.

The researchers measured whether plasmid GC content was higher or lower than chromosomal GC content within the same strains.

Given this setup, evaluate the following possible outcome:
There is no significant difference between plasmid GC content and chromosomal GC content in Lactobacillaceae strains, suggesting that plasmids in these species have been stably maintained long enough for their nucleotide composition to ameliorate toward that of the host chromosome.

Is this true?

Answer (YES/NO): NO